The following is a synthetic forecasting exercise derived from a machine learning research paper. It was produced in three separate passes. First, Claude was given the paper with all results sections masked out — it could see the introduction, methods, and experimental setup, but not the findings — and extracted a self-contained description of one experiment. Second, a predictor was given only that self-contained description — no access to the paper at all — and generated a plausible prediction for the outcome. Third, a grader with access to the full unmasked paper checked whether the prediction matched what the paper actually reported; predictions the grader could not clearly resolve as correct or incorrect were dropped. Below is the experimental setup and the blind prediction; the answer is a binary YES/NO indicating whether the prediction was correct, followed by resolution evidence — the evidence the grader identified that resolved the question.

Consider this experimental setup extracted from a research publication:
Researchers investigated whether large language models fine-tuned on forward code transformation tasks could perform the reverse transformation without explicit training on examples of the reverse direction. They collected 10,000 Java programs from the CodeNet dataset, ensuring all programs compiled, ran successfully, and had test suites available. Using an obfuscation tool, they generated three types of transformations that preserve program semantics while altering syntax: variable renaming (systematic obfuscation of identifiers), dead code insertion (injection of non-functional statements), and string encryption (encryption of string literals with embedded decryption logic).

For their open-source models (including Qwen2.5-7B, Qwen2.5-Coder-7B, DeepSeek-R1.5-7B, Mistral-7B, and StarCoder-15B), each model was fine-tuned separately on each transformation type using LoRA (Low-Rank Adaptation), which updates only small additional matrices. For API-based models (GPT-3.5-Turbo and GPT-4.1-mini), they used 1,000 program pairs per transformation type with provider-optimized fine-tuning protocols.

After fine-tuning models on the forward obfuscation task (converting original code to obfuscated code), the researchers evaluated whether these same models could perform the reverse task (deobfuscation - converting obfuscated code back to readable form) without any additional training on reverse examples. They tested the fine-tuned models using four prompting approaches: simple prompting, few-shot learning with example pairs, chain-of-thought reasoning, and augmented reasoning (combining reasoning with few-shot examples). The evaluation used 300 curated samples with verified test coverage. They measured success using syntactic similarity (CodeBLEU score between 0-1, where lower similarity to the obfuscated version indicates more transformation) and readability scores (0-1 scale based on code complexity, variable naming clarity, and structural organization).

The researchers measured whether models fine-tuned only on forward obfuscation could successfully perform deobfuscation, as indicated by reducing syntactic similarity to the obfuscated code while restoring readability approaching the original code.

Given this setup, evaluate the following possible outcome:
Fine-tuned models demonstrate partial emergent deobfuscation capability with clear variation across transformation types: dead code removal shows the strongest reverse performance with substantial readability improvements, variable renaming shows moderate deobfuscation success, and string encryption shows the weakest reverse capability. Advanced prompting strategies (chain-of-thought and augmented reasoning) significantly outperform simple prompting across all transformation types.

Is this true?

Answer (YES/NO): NO